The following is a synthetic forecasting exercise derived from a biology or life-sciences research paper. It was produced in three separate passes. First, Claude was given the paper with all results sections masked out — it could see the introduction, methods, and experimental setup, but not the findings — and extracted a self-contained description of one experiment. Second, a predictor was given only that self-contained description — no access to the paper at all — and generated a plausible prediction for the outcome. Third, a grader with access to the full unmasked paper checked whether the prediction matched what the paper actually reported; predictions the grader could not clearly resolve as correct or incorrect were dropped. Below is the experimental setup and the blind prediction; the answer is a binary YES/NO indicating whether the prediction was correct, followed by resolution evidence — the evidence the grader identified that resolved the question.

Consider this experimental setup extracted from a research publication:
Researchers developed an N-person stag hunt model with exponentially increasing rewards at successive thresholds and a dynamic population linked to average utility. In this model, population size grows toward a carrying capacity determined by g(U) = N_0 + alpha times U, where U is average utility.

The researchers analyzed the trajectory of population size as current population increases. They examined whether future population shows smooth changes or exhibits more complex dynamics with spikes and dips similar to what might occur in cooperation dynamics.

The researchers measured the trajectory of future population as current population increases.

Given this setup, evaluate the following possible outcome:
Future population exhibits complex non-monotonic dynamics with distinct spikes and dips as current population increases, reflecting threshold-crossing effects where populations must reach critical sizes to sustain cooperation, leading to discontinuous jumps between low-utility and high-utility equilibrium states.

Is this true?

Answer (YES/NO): YES